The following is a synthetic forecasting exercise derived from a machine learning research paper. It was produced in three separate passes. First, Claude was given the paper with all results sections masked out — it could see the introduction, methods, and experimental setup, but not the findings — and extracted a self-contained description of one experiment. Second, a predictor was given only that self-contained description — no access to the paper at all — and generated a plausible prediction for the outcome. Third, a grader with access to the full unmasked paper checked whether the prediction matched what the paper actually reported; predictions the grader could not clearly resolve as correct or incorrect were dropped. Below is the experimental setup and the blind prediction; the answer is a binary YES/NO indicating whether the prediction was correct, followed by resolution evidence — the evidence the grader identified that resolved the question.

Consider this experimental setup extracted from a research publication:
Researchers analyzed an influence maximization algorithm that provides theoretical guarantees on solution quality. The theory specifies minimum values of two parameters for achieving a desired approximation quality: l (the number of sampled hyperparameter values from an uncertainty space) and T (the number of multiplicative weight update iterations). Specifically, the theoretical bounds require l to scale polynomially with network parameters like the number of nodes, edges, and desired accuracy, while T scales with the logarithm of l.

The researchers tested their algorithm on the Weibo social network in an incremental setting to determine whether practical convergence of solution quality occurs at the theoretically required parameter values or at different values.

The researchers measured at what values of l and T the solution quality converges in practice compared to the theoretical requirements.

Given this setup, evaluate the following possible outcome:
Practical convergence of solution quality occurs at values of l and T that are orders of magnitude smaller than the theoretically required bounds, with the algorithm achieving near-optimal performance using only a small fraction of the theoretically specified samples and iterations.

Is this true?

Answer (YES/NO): YES